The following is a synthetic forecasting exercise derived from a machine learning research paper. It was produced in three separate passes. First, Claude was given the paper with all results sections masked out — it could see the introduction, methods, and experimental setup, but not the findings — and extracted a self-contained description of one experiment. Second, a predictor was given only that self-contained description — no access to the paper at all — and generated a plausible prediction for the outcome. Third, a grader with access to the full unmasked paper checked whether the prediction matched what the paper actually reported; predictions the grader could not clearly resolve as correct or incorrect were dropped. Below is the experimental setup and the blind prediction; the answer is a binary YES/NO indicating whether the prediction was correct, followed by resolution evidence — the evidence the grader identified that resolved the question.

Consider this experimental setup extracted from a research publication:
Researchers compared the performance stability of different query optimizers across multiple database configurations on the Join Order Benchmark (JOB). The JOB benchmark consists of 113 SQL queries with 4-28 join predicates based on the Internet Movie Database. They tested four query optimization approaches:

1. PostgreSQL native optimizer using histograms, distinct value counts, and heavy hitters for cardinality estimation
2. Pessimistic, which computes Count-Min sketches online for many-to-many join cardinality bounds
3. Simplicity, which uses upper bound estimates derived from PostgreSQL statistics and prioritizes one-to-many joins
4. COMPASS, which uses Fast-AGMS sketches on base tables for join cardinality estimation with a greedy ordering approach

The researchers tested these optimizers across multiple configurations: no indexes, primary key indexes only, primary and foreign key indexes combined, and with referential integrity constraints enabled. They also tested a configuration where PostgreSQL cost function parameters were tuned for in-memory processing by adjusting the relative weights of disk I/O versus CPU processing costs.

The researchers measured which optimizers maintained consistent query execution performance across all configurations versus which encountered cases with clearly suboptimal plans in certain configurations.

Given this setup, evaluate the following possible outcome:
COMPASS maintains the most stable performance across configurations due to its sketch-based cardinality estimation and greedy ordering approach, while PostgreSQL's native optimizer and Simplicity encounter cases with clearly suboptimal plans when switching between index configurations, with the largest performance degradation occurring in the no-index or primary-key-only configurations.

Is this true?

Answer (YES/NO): NO